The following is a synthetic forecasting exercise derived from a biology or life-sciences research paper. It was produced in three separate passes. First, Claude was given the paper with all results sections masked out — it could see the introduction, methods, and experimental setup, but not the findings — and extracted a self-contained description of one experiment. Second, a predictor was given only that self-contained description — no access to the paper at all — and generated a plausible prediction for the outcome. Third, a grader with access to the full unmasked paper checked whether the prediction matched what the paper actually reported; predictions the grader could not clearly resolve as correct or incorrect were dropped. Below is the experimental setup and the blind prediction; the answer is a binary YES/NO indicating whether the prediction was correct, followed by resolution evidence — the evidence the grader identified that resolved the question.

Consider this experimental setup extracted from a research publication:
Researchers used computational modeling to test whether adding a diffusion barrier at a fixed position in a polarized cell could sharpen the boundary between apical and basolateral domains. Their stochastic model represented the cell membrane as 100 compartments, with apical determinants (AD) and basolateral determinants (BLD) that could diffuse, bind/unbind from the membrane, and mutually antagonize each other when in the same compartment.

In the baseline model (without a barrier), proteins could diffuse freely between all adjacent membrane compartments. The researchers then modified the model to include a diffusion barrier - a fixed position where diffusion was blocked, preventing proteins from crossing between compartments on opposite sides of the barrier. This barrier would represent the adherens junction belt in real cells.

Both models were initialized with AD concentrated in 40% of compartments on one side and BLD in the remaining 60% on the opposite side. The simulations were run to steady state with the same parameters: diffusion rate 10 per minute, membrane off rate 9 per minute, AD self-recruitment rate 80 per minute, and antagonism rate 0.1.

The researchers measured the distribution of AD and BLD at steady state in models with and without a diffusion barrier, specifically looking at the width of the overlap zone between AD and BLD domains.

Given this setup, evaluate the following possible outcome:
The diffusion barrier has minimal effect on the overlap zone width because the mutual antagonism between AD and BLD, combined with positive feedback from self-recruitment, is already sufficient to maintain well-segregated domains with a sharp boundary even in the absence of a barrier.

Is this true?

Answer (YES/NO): NO